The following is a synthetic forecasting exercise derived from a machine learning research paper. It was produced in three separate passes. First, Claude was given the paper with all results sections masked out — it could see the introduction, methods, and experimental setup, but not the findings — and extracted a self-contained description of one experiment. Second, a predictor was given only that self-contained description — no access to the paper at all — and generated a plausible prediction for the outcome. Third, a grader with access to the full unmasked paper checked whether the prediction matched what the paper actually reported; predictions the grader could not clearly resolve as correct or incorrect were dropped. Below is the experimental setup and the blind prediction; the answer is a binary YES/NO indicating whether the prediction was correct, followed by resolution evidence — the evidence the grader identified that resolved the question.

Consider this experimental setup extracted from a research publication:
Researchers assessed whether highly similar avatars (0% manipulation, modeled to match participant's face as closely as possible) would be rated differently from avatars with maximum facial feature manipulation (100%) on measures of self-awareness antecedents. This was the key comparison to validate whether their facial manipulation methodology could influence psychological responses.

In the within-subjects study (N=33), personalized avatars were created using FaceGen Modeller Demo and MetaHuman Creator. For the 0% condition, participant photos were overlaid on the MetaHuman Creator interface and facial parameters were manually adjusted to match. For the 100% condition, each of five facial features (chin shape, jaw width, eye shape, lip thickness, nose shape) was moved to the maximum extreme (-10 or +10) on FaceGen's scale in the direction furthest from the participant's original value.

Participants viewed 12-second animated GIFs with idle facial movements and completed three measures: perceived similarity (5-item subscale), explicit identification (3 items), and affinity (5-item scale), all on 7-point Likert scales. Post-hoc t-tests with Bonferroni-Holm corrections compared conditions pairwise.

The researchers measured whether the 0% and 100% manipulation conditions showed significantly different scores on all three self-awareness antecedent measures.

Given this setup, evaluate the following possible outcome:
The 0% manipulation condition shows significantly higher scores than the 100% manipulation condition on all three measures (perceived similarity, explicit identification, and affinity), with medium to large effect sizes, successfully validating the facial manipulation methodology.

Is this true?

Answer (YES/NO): NO